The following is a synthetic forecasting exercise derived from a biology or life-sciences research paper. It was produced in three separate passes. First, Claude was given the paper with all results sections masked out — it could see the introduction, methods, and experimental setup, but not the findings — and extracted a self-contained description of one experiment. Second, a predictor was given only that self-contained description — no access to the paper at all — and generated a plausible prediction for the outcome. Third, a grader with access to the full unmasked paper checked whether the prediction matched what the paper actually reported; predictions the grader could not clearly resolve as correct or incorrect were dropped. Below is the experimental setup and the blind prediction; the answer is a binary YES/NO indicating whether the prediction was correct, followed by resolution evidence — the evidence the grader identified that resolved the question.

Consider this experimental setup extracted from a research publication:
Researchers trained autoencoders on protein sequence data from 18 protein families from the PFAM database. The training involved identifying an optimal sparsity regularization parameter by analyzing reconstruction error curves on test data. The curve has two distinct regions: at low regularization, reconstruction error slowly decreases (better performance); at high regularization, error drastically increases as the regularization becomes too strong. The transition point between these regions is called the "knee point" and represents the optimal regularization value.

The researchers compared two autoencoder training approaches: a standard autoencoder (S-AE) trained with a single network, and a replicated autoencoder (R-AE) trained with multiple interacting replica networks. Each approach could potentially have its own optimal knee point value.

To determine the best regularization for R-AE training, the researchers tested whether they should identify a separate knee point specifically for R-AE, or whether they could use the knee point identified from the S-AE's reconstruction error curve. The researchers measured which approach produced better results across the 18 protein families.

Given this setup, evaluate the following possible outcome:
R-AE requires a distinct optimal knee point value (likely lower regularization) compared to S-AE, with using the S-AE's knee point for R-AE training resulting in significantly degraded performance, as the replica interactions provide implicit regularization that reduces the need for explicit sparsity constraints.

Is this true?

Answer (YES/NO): NO